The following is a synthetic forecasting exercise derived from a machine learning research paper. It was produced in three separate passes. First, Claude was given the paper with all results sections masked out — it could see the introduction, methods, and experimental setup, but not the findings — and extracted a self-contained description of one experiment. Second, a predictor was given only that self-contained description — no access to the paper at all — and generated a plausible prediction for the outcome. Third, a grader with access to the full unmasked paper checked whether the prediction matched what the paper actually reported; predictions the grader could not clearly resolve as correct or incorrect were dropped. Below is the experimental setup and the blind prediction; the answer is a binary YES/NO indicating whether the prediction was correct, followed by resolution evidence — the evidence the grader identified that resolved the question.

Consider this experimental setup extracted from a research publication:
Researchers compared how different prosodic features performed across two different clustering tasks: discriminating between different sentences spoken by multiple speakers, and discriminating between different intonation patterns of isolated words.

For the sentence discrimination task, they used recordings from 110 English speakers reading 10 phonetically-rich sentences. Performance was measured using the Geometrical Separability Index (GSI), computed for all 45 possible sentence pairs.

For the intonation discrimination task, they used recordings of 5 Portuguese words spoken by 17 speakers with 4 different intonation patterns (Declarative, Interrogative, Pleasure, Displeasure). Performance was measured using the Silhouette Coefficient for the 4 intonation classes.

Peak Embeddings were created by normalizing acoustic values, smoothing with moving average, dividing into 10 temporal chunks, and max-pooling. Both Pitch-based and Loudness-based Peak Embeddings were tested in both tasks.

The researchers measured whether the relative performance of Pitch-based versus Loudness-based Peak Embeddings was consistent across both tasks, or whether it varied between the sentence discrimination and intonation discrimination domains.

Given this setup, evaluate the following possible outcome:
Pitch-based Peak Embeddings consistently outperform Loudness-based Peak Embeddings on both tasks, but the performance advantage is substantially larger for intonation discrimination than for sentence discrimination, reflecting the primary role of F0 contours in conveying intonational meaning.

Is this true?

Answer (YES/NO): NO